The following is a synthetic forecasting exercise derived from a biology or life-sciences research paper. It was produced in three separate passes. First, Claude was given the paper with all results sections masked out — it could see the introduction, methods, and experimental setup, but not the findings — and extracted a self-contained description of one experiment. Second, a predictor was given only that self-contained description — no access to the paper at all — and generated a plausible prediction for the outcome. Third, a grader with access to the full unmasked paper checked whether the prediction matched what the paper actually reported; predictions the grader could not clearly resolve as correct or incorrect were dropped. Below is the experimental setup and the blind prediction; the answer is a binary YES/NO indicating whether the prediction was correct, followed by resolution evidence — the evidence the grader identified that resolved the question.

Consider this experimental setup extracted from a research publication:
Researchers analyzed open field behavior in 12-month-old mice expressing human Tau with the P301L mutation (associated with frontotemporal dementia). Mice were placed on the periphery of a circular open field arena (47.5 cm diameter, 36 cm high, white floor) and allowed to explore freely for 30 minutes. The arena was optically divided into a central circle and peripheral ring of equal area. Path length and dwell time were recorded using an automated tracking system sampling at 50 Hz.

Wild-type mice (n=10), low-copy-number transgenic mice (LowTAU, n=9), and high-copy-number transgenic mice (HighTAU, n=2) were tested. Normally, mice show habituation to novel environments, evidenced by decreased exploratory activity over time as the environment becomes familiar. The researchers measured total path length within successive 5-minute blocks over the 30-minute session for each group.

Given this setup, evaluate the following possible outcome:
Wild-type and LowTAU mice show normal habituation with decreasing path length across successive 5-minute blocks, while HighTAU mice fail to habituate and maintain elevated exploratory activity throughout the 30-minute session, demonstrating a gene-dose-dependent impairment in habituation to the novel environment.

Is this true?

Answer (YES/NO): NO